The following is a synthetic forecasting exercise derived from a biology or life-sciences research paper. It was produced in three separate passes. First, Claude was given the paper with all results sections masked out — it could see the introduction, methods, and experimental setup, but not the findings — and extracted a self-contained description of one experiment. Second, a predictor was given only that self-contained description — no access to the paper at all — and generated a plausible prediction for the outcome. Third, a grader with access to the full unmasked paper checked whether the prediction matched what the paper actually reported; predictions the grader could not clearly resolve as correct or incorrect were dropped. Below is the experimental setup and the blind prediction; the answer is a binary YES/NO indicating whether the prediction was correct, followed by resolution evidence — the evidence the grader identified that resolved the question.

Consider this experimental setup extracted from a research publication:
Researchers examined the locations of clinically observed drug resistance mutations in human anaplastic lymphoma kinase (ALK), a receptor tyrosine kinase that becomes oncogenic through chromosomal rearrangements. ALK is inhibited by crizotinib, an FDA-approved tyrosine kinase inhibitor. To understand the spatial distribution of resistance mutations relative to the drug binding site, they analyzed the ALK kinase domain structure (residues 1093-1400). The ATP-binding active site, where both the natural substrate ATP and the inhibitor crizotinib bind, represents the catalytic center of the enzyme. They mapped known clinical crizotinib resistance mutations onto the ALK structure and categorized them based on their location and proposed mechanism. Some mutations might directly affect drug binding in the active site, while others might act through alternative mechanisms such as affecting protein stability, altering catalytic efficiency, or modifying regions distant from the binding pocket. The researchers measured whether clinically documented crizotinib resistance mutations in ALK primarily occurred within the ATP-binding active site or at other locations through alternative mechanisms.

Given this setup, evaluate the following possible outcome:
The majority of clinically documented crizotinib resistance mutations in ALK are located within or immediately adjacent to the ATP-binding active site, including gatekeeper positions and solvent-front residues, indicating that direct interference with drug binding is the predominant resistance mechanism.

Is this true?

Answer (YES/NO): NO